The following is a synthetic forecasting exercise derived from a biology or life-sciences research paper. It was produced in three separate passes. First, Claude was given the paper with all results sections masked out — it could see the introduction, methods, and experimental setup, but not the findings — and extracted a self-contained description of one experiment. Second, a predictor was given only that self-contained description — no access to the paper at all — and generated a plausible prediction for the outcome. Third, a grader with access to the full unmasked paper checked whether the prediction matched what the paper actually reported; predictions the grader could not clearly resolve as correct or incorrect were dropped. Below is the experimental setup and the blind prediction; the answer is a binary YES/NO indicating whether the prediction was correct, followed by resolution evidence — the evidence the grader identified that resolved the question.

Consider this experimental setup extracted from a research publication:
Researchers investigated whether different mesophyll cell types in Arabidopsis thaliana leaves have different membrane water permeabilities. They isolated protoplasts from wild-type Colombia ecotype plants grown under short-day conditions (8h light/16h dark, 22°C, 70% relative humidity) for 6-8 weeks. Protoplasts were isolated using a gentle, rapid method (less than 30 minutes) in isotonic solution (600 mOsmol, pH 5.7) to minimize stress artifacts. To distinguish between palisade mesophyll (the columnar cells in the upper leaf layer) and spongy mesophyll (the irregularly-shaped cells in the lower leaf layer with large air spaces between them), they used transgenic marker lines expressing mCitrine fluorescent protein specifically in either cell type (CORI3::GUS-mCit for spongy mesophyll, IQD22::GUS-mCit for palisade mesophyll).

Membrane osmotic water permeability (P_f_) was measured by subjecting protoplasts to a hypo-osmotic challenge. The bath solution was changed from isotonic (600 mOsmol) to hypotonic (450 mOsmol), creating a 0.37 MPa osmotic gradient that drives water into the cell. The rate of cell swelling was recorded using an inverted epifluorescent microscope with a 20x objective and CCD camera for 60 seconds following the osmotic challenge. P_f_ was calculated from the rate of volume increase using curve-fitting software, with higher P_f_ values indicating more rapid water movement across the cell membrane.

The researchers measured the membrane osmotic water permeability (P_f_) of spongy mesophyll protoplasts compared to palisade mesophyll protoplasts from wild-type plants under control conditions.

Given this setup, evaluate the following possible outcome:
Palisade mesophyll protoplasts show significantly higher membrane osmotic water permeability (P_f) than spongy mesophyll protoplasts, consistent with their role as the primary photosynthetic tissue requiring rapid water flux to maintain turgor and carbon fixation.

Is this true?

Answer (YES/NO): NO